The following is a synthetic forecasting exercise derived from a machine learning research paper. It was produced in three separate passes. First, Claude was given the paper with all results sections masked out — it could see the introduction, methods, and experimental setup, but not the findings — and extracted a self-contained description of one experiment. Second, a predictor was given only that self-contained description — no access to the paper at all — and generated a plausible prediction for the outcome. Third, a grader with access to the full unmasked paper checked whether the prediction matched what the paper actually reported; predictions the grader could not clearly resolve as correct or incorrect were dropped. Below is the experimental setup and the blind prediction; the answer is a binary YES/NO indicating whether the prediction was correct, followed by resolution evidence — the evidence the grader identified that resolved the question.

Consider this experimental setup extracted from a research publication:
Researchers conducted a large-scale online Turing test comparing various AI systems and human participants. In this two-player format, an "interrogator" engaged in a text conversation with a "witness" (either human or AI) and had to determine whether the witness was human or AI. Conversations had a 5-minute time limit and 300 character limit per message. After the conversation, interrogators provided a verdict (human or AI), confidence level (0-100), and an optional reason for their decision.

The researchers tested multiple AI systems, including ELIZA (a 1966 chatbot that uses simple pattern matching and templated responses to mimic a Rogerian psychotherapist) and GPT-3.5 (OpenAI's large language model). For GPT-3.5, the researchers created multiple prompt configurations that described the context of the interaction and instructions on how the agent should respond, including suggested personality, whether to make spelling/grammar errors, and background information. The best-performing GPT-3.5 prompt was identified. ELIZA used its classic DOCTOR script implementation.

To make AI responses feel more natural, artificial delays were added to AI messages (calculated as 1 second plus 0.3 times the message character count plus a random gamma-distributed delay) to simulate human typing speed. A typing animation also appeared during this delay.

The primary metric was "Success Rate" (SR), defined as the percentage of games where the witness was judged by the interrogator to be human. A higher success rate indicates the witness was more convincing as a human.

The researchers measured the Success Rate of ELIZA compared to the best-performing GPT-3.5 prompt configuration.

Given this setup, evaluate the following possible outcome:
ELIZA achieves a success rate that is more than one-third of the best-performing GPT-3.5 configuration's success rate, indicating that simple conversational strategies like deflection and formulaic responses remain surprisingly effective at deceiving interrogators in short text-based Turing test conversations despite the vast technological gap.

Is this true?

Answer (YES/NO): YES